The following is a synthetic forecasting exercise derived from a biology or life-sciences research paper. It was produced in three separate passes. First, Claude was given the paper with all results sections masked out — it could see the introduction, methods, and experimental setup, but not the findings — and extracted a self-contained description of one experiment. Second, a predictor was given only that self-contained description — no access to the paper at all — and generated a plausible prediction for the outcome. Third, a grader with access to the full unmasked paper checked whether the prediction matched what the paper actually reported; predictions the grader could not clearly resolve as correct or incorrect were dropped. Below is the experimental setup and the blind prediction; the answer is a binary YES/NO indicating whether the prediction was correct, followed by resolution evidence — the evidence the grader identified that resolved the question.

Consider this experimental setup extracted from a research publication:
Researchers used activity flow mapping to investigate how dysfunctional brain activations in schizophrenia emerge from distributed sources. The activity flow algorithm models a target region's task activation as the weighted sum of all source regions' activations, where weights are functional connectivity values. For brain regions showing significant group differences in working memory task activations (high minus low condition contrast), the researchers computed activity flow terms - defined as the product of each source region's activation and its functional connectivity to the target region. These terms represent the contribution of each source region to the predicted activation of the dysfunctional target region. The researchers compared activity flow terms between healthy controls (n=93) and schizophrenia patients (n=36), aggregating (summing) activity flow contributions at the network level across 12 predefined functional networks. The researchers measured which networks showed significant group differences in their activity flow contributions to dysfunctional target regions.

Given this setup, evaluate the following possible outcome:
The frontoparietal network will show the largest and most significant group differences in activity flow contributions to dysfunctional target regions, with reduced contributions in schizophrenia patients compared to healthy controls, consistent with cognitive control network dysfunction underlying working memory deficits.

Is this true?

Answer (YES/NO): NO